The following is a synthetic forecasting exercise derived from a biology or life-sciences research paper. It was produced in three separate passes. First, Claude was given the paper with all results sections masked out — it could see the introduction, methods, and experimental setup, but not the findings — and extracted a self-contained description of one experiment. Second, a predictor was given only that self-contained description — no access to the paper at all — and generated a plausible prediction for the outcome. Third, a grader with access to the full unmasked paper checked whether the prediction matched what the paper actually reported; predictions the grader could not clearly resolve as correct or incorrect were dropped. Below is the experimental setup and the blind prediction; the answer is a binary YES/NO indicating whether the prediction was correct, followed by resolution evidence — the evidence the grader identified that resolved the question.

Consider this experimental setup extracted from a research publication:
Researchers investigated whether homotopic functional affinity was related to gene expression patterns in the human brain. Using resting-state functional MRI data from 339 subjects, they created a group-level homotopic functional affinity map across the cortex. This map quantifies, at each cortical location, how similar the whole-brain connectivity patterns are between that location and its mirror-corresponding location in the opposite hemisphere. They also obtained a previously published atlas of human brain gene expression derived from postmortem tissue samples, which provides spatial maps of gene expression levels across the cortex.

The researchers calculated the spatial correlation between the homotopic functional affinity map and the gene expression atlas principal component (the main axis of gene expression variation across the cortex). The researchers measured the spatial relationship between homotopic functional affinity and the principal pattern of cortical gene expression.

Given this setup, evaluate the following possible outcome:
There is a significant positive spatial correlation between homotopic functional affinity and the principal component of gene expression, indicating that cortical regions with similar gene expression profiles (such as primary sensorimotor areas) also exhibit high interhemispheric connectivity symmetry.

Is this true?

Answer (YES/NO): YES